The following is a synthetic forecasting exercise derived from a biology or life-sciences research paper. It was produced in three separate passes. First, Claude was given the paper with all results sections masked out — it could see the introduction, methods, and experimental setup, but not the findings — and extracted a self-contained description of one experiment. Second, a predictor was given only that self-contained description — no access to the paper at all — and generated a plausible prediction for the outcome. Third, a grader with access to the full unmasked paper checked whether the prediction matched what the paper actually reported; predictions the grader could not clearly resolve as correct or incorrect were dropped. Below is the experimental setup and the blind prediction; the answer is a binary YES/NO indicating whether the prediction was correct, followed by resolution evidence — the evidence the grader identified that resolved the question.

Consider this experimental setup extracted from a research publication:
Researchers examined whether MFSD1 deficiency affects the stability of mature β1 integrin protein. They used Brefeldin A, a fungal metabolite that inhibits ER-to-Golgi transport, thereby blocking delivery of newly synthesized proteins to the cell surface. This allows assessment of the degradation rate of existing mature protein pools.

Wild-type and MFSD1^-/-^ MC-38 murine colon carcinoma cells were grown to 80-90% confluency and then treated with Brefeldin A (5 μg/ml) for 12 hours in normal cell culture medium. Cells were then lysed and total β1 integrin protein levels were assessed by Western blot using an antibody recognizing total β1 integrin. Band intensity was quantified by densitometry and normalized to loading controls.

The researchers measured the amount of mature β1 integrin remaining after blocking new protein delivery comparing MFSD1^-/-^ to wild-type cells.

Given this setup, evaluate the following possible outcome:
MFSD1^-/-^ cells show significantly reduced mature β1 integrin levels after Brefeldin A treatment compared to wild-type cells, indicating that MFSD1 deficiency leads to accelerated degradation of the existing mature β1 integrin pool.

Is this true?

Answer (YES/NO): YES